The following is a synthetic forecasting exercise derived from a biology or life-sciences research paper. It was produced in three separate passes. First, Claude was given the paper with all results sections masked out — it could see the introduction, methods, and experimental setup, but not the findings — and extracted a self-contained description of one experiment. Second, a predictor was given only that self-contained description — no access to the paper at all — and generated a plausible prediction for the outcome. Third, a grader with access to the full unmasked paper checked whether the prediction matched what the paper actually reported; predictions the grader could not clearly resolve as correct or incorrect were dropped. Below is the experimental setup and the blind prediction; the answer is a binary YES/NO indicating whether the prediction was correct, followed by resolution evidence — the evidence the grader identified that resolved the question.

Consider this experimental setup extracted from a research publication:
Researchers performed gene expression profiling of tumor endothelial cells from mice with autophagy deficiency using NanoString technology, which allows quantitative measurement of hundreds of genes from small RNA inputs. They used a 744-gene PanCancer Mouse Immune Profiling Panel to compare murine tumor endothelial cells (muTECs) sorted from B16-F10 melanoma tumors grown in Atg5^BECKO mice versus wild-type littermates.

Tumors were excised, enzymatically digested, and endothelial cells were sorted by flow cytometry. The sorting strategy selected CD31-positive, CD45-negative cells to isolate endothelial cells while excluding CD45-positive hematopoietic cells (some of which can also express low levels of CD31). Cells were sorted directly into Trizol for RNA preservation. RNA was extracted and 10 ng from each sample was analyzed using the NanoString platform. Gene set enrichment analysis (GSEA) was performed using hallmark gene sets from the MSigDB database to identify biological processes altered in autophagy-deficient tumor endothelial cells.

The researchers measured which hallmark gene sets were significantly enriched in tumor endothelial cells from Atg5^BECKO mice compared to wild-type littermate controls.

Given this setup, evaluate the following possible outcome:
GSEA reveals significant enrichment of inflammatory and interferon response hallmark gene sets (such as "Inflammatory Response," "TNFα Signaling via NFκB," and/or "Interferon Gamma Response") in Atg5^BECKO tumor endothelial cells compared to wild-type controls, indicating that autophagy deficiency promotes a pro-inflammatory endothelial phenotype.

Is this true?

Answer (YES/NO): YES